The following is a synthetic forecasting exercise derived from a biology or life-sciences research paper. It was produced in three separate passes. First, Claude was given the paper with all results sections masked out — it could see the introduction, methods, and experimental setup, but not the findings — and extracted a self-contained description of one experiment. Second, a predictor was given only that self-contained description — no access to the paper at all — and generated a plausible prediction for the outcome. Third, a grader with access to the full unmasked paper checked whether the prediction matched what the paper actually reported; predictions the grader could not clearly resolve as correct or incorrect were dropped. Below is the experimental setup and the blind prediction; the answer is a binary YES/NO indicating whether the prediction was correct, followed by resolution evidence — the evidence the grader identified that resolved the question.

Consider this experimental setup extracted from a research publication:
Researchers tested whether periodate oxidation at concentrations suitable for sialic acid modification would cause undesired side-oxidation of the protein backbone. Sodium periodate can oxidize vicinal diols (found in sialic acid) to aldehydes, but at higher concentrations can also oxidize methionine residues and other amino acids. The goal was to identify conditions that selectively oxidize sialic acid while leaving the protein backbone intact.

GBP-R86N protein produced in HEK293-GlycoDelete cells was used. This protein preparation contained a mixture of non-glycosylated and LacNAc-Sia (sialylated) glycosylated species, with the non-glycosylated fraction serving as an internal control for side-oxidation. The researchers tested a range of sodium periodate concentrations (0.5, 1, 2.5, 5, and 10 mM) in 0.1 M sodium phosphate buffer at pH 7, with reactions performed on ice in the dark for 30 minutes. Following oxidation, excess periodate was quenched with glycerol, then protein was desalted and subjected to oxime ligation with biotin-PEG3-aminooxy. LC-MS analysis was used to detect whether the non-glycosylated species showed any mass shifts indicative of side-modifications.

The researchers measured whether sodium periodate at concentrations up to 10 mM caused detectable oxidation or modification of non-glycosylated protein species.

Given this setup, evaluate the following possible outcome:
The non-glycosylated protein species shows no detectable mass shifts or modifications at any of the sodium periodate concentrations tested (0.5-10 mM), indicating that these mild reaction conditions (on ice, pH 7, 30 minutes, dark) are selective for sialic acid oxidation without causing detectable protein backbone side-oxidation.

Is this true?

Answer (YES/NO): YES